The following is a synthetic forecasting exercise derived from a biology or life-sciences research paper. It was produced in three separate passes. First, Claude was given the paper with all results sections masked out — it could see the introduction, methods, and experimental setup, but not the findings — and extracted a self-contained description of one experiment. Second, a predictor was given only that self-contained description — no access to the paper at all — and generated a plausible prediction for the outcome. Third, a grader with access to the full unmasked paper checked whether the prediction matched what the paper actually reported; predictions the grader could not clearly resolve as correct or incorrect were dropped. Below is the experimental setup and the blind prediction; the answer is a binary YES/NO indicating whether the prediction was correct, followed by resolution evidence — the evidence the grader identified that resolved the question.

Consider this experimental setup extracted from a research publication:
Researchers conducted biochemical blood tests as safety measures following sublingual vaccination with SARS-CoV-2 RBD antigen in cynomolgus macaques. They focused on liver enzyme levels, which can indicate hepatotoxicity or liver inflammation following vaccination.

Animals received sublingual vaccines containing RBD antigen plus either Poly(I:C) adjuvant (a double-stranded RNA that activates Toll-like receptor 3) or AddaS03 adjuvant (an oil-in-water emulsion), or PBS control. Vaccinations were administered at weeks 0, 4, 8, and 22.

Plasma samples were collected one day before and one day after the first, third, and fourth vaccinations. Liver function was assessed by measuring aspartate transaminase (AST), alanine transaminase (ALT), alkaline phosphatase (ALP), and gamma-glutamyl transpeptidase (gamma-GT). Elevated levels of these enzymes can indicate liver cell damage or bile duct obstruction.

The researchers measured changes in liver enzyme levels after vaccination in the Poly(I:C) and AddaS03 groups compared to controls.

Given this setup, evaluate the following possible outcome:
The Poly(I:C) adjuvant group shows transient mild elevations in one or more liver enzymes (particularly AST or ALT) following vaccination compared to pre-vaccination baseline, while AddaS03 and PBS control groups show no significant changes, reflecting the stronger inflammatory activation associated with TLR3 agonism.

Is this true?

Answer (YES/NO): NO